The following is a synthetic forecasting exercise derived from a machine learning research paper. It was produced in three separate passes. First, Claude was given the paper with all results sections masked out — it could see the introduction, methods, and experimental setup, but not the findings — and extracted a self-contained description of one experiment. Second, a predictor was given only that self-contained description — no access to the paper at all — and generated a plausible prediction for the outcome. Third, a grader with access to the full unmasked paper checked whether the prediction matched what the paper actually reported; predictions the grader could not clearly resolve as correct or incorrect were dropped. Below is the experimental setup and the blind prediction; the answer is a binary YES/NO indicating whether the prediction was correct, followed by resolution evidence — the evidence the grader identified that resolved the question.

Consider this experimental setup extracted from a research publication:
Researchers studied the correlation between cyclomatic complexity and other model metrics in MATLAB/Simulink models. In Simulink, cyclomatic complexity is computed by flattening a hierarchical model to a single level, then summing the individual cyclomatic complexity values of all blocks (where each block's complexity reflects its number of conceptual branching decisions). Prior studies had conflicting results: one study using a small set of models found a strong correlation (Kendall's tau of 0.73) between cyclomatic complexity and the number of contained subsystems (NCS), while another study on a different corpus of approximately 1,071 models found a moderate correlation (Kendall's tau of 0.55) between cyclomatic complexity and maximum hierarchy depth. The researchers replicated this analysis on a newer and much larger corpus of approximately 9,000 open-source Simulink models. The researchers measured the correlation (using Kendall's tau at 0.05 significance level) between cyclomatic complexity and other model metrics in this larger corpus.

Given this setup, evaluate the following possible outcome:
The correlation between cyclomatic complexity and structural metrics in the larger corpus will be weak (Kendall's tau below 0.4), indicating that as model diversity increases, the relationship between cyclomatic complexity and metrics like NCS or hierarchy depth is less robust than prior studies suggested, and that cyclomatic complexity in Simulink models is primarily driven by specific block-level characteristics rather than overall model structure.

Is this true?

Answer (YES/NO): YES